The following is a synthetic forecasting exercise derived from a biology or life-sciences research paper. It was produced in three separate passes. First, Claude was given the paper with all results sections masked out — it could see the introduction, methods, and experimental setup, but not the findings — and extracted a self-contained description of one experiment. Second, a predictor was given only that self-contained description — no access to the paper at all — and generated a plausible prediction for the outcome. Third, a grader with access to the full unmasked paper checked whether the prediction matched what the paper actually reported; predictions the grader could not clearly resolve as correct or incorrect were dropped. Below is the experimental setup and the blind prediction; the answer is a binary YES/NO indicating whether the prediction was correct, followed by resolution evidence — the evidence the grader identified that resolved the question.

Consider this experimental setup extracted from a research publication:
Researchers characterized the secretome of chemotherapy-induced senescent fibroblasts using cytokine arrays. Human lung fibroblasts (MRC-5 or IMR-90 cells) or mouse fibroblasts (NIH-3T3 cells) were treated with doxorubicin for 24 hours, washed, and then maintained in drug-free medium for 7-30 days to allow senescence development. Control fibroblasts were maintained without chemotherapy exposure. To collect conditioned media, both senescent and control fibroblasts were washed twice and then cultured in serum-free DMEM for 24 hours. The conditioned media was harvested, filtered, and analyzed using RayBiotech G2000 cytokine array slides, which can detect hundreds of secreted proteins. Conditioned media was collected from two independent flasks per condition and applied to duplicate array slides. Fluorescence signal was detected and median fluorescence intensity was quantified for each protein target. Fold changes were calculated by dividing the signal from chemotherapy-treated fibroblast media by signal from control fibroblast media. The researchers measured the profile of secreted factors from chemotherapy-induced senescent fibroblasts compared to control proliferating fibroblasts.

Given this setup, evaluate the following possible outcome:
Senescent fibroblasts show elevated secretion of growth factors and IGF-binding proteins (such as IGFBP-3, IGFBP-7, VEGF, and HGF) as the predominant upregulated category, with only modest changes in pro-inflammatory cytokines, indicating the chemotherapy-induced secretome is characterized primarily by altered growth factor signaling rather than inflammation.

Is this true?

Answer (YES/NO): NO